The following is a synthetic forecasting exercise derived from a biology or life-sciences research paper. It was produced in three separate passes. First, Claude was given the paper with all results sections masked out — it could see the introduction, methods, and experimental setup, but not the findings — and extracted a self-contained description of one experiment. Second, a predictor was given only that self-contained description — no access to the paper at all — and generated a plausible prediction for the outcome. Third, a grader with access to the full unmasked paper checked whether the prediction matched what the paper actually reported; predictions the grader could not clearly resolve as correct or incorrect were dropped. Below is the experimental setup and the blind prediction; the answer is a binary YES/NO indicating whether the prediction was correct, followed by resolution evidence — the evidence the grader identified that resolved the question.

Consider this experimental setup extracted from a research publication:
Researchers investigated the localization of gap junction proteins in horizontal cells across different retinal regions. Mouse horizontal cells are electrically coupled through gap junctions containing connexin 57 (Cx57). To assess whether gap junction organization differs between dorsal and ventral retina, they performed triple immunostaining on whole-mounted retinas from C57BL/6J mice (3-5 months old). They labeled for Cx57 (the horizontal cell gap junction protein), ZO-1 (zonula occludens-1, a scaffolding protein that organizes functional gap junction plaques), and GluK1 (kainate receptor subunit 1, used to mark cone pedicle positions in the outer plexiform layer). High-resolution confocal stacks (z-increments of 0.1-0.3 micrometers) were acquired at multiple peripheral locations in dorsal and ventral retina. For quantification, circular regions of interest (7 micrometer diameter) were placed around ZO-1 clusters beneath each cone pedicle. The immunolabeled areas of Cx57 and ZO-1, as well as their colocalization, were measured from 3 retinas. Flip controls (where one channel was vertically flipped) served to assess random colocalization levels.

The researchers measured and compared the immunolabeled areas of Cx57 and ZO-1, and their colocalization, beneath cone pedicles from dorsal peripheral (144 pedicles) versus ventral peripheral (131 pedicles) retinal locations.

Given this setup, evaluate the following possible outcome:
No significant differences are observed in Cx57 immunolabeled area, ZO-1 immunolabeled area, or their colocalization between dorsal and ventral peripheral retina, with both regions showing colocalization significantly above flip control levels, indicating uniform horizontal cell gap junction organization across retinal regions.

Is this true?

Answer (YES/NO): NO